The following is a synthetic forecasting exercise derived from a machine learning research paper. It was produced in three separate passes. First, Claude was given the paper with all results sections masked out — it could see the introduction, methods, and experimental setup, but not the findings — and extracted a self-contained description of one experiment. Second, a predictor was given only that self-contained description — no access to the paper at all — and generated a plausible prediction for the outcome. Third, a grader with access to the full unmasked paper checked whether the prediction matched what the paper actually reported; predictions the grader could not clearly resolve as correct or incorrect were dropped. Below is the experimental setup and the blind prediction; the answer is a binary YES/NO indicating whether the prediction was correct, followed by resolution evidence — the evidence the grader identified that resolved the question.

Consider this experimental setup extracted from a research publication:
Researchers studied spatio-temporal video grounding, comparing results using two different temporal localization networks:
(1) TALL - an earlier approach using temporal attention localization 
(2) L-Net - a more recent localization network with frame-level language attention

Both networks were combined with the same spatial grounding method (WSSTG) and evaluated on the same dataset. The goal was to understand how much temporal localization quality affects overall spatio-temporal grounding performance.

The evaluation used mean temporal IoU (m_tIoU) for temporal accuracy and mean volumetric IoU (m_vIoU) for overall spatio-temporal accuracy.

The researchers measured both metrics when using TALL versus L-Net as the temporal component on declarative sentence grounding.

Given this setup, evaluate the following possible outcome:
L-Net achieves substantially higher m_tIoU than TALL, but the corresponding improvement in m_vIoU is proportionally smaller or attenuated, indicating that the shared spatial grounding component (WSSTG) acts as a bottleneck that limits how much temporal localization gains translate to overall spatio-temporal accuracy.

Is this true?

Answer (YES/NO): NO